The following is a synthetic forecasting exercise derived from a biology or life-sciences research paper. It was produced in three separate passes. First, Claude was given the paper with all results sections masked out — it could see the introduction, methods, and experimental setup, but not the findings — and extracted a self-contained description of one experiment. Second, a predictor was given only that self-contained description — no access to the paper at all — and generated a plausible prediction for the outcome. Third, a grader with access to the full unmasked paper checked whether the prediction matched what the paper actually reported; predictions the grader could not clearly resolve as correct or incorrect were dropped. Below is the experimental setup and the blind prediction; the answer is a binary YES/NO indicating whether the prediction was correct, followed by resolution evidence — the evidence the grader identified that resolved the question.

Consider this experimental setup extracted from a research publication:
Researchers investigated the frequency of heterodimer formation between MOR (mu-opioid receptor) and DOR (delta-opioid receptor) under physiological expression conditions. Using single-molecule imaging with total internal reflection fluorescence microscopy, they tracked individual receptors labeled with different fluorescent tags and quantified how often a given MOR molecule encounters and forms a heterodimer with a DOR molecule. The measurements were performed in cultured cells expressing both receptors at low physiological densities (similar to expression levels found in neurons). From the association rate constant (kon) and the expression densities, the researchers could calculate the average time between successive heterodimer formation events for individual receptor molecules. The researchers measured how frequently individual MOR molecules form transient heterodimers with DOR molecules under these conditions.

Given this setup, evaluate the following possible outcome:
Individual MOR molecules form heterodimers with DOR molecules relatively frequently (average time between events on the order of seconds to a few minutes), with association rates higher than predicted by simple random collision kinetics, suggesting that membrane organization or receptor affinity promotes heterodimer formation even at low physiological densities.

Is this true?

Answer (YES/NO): YES